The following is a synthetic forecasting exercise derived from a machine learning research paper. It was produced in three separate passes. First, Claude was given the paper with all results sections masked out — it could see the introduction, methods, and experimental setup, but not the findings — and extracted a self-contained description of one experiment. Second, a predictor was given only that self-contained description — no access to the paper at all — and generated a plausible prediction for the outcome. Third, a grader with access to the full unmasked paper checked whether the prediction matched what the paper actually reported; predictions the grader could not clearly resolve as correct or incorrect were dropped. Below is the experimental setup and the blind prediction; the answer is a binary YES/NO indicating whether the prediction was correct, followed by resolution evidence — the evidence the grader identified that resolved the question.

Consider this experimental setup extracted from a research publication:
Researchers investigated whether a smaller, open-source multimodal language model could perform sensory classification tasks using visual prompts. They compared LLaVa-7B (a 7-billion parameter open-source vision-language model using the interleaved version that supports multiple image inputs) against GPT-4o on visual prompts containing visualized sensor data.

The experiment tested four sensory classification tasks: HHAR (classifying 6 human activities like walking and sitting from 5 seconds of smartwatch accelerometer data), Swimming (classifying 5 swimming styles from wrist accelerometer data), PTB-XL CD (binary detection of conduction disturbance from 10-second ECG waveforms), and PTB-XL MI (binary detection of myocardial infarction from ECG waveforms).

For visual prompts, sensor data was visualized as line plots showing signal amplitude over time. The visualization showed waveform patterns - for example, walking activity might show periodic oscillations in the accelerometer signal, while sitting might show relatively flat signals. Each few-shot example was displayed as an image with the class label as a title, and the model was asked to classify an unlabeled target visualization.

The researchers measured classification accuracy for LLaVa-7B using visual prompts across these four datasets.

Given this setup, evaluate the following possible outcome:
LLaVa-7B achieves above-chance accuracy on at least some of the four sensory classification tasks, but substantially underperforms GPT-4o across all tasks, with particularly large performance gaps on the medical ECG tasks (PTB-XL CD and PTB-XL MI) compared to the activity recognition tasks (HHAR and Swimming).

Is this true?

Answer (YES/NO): NO